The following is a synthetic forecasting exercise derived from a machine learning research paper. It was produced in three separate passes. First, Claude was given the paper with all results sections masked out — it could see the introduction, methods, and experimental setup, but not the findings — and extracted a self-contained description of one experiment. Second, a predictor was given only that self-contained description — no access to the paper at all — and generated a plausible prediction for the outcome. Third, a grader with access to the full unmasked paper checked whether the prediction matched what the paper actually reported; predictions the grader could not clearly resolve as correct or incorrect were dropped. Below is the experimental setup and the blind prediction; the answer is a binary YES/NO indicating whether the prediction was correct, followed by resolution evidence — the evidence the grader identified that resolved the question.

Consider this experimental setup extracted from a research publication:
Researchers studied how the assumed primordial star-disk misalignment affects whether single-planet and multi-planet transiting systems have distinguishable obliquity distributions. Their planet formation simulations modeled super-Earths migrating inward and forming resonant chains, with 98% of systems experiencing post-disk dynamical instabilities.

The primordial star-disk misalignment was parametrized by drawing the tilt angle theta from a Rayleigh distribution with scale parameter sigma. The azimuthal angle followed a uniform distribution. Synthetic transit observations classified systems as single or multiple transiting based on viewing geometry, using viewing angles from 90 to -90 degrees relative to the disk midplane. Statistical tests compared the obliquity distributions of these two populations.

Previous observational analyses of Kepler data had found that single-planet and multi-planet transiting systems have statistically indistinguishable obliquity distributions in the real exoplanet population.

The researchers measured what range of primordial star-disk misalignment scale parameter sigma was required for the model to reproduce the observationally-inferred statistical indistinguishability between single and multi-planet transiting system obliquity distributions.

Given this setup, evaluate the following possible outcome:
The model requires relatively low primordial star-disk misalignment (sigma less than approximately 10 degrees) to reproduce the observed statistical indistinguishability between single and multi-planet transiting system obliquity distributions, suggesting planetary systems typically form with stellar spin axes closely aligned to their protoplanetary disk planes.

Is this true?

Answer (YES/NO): NO